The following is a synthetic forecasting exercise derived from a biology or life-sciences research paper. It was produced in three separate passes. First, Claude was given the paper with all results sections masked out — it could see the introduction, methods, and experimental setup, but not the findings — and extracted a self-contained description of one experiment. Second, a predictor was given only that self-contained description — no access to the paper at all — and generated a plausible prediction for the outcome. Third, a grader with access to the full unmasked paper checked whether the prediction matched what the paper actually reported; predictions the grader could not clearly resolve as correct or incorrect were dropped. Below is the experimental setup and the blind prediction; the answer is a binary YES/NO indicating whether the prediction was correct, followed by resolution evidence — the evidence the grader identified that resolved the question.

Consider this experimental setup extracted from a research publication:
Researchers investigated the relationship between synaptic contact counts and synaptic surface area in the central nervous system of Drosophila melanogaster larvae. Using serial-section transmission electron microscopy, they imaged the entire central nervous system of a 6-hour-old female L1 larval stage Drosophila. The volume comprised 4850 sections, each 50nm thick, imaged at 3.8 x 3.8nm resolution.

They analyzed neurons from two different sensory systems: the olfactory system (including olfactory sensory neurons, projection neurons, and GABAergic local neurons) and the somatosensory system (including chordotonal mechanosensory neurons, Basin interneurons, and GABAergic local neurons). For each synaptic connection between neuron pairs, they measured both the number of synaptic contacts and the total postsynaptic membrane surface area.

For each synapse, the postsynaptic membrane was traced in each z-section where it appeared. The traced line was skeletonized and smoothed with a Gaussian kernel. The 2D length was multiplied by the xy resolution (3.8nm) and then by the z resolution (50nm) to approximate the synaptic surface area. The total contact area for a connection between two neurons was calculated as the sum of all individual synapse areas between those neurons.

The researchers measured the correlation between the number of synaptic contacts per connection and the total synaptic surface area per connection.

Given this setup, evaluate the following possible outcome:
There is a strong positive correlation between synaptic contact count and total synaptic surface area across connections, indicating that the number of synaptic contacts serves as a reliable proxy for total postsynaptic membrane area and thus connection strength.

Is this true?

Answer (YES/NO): YES